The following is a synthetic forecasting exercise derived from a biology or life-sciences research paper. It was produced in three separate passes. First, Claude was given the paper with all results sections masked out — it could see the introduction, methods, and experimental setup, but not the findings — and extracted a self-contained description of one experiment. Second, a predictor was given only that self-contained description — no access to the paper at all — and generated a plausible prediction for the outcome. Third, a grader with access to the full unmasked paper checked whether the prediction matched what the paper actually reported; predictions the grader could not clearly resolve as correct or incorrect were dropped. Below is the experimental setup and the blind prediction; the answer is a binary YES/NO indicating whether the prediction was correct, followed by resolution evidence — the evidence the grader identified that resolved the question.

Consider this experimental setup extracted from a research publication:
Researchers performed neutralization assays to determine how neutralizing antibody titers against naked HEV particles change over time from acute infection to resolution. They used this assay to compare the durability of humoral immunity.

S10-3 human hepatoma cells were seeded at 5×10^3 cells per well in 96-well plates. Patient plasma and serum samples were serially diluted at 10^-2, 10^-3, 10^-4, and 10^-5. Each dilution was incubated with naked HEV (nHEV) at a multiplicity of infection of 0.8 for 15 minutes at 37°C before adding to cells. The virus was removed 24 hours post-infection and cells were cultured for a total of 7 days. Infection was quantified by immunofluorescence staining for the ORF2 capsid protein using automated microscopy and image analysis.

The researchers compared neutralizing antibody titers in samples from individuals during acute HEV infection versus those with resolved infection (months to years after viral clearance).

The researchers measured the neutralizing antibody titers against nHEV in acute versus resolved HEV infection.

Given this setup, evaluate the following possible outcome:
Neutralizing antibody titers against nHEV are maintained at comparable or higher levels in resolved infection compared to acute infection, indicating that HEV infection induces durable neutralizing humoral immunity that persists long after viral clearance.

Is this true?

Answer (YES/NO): NO